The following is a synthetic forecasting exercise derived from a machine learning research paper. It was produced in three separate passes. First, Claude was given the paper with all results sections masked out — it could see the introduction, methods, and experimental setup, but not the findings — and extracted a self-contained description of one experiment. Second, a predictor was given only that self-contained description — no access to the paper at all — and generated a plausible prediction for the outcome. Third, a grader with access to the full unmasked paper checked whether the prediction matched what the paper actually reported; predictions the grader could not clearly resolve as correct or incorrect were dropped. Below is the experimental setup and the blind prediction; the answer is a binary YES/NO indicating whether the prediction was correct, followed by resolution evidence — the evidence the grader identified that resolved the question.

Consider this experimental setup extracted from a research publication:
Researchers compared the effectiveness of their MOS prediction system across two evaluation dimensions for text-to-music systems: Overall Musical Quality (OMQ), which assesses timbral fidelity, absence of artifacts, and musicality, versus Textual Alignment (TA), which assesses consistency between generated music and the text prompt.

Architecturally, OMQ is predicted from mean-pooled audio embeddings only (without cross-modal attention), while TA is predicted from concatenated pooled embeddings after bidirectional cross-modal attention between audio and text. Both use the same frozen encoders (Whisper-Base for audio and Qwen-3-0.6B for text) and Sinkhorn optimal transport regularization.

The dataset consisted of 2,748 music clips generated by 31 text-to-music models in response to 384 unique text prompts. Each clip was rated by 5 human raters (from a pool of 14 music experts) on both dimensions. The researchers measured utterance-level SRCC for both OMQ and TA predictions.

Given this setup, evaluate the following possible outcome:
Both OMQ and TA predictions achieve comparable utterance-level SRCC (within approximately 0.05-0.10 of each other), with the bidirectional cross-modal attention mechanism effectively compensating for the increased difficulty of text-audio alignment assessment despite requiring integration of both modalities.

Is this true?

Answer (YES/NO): NO